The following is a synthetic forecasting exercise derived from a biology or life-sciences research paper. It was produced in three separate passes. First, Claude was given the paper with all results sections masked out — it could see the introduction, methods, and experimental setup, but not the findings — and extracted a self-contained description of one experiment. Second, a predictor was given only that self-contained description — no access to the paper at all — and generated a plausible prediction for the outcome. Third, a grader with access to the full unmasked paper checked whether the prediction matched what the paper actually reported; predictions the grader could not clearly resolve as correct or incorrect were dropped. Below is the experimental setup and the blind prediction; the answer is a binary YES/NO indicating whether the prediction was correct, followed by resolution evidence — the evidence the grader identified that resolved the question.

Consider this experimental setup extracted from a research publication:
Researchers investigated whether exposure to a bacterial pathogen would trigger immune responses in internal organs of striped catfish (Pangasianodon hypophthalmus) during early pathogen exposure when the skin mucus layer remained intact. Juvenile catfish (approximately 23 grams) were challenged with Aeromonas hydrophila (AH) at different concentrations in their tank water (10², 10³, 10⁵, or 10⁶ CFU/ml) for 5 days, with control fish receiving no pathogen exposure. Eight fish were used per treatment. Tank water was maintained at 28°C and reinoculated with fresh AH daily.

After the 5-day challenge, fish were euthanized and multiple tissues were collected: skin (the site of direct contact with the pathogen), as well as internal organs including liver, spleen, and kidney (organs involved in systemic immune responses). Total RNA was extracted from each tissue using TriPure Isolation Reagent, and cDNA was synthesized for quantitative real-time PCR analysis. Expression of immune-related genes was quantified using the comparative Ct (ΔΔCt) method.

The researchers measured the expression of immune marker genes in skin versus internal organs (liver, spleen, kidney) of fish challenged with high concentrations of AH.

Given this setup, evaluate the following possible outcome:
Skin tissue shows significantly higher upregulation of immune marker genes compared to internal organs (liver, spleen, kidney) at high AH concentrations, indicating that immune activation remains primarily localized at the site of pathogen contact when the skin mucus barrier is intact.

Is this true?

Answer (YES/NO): YES